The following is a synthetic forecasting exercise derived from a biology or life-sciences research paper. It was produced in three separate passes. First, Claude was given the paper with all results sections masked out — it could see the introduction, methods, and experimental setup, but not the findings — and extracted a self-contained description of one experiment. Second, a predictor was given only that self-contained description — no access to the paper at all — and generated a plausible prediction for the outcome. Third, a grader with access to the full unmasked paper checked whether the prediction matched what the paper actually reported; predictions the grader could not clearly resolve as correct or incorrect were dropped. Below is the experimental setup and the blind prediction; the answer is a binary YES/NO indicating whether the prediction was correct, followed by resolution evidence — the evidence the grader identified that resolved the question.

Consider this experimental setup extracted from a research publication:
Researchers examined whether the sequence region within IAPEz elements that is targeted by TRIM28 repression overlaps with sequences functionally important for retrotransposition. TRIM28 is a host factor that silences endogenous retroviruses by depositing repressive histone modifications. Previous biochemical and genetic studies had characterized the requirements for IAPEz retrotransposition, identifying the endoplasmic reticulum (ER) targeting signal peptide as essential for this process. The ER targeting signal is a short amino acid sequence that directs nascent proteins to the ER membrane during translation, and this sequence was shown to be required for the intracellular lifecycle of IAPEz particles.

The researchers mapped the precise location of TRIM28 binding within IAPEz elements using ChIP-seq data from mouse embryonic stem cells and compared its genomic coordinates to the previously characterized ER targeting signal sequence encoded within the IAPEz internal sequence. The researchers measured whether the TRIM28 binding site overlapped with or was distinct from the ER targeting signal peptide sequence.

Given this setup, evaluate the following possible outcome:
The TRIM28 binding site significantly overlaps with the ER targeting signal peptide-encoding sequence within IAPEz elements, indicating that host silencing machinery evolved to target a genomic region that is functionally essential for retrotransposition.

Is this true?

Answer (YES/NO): YES